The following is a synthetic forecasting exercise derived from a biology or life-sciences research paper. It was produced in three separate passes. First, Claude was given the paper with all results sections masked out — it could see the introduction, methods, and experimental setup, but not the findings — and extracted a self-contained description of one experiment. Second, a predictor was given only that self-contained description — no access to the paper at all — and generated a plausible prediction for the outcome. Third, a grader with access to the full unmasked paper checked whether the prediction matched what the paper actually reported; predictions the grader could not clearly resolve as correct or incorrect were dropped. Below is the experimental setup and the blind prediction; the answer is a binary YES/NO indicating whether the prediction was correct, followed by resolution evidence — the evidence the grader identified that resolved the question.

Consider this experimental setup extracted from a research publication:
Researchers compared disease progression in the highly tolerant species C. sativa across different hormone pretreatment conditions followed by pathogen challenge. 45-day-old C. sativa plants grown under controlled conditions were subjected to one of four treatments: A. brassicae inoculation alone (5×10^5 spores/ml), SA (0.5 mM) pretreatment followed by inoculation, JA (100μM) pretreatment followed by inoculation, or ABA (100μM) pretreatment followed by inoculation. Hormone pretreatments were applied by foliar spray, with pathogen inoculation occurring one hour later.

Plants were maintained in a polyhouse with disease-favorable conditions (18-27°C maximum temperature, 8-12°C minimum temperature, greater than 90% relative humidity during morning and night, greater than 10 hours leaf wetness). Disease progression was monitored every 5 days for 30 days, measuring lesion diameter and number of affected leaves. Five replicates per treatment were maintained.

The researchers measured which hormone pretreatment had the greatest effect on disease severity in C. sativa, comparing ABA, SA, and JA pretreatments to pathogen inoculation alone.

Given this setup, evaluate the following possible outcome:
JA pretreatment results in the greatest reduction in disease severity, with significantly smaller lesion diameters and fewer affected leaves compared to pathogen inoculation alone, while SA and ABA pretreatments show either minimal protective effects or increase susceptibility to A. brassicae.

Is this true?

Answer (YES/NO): YES